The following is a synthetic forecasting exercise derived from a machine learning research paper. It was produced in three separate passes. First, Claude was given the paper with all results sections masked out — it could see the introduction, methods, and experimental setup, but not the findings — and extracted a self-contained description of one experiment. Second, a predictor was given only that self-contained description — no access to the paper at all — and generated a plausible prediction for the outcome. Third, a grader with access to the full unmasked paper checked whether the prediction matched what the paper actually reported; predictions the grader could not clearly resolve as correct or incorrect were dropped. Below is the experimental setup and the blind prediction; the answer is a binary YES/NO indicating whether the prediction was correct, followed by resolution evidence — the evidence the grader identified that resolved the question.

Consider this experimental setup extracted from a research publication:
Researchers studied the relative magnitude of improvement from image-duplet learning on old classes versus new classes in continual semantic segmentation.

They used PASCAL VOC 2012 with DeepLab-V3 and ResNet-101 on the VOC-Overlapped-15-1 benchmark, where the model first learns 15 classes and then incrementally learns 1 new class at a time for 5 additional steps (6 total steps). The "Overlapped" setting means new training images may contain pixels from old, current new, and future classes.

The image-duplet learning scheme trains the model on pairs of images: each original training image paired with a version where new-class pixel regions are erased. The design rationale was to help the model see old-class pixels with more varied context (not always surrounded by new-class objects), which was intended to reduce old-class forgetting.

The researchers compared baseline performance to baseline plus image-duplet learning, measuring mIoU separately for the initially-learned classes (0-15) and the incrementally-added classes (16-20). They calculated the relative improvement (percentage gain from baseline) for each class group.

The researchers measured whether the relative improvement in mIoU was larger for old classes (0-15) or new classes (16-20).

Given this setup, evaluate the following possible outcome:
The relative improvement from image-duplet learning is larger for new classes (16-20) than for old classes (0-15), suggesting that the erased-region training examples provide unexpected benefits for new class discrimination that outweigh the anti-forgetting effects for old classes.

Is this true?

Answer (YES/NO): YES